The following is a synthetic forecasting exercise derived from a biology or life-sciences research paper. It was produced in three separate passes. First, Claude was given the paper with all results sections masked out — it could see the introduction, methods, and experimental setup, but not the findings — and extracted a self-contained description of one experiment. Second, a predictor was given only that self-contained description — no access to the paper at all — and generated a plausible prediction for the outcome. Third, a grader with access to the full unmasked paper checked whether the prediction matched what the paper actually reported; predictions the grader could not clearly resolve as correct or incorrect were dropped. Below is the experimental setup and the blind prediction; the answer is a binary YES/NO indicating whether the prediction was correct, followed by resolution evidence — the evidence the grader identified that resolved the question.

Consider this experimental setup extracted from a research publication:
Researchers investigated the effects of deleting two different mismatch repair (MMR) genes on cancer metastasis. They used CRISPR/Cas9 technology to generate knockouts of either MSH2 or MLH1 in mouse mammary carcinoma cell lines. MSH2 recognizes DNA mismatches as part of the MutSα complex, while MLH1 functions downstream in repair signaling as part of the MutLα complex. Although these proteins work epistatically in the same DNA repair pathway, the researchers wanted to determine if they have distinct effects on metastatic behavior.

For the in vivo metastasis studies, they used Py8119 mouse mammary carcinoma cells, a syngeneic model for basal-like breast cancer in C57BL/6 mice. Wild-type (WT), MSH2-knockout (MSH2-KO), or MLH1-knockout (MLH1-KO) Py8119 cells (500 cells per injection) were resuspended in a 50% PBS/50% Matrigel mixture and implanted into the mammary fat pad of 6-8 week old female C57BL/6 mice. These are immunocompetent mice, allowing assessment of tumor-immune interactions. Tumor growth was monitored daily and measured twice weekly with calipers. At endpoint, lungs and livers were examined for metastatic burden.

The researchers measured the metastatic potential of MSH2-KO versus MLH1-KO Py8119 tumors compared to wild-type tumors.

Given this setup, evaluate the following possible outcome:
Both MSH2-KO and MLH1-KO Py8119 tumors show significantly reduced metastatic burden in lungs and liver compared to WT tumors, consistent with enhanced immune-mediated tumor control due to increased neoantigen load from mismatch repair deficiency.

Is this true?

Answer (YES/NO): NO